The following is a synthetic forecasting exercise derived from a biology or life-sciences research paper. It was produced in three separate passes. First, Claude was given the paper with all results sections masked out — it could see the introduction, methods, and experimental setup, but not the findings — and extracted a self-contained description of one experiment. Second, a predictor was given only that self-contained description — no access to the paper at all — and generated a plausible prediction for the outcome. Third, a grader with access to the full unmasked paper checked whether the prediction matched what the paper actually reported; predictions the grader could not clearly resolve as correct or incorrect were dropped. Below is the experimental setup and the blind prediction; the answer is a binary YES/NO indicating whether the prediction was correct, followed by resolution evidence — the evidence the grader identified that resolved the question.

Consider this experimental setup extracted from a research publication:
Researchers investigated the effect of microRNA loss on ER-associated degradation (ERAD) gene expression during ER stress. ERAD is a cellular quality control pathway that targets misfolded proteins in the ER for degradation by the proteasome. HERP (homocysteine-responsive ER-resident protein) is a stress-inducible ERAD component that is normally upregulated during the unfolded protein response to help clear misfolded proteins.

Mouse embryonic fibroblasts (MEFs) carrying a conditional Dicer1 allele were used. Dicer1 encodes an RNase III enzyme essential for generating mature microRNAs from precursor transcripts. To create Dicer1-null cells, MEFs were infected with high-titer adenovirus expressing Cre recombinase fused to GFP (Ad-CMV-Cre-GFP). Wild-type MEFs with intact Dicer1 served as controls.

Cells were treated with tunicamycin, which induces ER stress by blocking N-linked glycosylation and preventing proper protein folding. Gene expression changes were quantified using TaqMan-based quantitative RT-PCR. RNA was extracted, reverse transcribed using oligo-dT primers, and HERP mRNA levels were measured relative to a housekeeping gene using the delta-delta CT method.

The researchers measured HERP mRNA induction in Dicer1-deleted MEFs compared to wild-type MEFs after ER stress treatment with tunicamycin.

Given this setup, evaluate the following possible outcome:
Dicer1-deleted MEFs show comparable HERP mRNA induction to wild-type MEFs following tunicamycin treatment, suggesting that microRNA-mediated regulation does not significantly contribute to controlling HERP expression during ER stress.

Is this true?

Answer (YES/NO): NO